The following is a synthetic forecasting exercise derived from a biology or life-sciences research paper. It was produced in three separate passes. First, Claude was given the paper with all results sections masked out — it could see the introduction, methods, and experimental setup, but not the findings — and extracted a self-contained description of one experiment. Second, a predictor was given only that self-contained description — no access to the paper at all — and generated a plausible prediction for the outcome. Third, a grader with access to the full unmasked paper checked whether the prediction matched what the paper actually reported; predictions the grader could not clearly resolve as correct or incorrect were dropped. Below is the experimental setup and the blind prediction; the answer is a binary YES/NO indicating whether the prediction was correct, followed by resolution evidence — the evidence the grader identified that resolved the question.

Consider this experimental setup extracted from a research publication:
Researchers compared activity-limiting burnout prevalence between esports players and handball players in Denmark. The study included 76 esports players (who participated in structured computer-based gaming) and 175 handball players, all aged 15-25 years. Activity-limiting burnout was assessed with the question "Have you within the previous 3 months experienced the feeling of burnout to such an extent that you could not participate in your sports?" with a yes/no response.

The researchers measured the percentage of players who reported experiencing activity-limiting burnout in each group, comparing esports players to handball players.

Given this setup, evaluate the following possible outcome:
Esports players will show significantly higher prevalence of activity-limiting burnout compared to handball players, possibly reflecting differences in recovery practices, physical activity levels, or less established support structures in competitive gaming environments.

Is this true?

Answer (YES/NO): NO